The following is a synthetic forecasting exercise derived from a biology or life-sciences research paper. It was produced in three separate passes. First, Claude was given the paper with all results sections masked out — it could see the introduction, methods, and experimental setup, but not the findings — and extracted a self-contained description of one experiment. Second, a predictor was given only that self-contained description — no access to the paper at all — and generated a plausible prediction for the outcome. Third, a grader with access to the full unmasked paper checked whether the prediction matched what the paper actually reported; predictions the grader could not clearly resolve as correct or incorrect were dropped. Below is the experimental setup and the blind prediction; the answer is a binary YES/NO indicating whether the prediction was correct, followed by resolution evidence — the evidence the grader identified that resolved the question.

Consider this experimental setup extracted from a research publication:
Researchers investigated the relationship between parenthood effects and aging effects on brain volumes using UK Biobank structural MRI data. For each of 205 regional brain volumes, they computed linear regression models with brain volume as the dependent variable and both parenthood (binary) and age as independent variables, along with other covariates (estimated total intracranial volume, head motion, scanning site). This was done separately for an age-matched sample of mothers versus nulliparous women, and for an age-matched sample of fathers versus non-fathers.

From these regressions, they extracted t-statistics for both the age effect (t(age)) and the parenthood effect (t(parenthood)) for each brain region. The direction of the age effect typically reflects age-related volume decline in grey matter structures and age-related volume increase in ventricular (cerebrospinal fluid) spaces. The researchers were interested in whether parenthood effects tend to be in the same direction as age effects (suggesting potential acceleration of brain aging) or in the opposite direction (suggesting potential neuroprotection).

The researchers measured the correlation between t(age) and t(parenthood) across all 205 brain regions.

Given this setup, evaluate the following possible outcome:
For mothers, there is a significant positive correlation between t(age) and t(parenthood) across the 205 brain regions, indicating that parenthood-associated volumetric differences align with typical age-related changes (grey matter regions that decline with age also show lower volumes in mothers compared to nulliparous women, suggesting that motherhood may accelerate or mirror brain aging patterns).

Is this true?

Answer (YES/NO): NO